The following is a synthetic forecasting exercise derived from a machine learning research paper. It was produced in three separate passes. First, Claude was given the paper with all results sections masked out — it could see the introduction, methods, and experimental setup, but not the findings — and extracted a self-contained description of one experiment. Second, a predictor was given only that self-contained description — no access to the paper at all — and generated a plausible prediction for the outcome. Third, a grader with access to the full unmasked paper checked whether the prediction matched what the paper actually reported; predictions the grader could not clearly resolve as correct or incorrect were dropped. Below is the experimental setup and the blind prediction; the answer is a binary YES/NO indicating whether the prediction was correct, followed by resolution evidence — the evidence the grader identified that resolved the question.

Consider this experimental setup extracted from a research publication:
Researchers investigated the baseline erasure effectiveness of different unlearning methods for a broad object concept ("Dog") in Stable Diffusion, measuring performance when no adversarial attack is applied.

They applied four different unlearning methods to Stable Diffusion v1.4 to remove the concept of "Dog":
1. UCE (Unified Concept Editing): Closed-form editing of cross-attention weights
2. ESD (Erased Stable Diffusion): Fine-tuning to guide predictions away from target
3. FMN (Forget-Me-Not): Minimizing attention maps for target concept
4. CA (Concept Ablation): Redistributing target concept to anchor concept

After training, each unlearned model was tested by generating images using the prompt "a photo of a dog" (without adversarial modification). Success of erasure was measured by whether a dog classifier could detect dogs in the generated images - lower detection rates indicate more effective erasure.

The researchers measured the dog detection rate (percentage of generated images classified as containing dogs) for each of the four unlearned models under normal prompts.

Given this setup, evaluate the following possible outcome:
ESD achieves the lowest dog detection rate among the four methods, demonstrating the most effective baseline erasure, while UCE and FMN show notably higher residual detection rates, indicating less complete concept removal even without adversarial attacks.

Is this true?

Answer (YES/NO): NO